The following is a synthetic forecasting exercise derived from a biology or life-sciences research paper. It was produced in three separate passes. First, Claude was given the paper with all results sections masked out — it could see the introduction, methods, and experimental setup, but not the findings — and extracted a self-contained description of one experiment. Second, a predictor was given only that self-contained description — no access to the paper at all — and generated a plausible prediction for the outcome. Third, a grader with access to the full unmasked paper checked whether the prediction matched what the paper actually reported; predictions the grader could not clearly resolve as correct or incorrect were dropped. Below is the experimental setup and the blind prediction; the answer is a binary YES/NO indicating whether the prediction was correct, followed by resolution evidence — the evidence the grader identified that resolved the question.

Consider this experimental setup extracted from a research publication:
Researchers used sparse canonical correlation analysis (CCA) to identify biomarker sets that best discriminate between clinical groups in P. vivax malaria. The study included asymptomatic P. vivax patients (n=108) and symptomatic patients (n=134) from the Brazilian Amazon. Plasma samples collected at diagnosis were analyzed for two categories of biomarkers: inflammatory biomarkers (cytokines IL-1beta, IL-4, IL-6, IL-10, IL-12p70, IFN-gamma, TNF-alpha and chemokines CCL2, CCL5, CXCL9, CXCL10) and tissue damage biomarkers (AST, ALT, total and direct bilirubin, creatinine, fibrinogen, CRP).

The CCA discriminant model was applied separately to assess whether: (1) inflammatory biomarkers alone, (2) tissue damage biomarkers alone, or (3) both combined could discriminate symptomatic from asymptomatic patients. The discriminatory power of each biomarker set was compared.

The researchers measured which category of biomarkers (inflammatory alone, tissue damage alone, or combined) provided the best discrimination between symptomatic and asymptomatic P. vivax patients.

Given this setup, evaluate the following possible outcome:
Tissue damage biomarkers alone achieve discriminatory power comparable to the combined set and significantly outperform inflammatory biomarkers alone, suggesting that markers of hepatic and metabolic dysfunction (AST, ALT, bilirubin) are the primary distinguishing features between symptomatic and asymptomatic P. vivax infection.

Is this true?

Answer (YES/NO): YES